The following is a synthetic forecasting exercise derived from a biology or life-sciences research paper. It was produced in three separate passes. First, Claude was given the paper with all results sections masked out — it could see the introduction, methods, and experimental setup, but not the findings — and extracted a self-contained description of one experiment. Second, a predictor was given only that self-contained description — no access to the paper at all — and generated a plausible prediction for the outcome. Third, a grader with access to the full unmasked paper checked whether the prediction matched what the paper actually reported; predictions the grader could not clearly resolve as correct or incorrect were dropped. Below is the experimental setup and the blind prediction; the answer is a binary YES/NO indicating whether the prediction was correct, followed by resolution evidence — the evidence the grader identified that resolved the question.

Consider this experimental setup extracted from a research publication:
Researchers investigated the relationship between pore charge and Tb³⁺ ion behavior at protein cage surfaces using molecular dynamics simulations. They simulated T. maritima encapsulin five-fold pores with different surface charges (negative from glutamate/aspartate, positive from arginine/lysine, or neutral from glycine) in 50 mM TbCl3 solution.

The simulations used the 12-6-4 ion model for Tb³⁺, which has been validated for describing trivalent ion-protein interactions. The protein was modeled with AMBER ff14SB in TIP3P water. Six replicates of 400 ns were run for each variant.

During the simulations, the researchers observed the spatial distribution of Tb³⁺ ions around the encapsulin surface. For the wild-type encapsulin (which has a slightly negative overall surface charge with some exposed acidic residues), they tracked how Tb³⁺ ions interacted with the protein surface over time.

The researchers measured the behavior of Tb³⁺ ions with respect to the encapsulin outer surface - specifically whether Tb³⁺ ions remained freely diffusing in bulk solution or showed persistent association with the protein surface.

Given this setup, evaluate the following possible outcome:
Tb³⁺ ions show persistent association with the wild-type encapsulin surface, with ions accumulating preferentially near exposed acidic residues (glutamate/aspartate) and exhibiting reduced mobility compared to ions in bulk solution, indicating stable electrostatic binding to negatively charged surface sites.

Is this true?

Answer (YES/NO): YES